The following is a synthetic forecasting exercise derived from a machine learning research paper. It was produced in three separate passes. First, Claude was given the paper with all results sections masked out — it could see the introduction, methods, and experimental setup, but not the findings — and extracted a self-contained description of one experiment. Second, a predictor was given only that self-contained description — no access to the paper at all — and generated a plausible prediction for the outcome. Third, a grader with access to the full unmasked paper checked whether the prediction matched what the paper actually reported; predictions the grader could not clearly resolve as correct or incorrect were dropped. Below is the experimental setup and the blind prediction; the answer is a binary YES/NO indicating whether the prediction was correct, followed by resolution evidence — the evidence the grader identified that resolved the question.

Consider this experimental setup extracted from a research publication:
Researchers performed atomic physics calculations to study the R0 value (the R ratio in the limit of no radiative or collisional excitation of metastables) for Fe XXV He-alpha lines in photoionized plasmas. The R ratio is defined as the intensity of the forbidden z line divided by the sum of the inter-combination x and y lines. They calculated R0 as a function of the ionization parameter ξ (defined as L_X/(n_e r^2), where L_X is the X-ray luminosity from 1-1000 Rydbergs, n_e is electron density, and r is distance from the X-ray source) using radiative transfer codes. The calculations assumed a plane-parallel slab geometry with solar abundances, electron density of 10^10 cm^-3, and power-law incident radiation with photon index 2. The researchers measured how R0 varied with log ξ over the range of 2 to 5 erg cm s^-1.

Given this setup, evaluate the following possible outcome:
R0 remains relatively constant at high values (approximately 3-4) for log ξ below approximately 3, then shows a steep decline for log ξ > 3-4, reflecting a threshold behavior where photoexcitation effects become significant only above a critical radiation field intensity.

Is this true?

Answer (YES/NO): NO